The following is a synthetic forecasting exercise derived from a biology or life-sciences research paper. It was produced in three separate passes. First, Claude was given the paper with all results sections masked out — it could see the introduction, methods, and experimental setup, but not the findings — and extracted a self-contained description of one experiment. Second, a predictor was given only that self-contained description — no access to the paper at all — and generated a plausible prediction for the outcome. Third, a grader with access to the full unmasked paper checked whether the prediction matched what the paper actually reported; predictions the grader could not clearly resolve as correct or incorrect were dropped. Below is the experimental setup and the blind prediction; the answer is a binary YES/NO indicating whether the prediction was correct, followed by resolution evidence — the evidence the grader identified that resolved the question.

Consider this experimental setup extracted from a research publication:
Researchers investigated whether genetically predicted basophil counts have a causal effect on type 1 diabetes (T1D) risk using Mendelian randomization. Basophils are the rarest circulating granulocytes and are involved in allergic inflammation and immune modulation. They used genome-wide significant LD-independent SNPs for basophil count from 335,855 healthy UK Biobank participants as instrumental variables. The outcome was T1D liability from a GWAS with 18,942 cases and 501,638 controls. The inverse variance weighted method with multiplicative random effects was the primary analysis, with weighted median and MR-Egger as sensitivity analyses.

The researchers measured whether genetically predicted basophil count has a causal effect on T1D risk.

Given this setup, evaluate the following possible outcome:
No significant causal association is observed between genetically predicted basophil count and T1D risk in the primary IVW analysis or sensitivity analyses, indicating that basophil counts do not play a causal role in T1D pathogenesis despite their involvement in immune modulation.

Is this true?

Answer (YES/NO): NO